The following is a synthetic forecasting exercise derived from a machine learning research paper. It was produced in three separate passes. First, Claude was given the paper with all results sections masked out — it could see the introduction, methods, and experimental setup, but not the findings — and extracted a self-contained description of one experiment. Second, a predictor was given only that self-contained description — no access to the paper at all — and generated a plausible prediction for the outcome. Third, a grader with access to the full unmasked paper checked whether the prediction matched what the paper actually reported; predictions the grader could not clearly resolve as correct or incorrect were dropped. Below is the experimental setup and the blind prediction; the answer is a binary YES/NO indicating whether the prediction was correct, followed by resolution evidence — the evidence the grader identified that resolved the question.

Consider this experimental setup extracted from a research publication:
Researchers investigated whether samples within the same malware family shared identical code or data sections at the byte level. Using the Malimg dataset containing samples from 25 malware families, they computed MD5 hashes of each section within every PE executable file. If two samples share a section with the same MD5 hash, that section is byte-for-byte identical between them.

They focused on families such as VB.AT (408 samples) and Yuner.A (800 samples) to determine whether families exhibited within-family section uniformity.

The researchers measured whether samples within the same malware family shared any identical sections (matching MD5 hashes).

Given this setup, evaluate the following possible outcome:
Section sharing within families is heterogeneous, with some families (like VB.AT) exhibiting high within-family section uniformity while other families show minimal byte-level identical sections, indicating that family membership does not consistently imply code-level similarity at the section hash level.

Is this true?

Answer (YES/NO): NO